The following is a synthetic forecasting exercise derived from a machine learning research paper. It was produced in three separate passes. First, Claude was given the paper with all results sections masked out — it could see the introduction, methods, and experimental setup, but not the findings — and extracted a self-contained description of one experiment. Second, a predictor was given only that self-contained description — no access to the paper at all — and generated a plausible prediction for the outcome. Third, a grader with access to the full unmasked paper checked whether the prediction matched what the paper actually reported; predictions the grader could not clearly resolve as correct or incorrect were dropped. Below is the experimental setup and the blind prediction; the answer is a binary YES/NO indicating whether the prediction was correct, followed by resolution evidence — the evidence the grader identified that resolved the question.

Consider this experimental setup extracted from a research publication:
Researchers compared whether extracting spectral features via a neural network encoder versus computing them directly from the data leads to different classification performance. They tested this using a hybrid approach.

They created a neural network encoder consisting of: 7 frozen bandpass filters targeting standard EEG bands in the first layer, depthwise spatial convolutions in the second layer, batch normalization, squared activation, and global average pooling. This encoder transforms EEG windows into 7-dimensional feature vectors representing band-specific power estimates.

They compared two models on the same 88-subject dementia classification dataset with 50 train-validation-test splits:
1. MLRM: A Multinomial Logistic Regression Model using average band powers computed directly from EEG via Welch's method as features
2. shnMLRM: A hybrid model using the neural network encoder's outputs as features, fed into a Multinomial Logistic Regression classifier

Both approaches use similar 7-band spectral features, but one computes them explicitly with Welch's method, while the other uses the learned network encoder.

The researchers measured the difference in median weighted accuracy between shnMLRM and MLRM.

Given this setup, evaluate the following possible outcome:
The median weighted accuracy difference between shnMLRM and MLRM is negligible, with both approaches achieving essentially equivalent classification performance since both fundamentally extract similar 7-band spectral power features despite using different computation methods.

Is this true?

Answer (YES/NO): NO